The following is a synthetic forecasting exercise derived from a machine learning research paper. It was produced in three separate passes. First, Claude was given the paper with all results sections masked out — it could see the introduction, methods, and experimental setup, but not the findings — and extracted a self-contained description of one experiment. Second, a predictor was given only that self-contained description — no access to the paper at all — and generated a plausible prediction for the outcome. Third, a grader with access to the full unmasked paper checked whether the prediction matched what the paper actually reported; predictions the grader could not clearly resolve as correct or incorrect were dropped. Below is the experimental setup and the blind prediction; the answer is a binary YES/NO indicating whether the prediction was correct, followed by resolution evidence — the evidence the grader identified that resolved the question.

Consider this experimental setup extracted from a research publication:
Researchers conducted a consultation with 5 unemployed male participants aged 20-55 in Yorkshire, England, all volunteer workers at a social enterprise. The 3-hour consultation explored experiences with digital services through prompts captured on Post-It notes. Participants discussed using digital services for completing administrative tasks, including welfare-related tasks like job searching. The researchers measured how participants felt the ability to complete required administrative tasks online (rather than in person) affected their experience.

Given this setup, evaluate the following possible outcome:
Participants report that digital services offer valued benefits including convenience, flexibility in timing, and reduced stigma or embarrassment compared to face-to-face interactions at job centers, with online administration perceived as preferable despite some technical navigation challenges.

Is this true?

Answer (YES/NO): NO